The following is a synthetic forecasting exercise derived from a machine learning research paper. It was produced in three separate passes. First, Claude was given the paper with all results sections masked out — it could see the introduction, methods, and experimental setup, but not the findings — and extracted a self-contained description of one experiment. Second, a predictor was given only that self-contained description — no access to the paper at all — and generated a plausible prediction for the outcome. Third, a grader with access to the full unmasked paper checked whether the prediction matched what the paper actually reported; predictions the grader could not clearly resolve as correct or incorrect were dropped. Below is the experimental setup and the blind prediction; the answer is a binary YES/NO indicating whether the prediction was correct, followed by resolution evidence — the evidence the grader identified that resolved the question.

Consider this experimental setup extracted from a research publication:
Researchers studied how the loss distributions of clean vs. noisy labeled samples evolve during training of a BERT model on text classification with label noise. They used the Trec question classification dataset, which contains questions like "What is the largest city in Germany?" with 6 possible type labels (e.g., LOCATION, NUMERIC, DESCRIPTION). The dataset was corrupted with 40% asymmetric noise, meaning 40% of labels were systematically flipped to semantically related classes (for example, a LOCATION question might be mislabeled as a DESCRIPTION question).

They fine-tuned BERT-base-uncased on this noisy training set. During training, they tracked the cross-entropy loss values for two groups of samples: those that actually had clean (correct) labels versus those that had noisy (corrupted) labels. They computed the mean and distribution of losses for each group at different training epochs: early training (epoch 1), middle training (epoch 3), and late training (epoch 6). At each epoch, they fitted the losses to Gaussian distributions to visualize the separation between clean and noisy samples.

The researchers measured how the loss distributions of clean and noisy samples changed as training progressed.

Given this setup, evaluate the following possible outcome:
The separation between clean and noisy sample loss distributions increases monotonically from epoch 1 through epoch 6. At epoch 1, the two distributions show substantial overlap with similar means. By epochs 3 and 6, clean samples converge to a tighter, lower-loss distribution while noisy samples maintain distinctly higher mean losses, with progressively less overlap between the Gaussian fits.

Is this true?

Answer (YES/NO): NO